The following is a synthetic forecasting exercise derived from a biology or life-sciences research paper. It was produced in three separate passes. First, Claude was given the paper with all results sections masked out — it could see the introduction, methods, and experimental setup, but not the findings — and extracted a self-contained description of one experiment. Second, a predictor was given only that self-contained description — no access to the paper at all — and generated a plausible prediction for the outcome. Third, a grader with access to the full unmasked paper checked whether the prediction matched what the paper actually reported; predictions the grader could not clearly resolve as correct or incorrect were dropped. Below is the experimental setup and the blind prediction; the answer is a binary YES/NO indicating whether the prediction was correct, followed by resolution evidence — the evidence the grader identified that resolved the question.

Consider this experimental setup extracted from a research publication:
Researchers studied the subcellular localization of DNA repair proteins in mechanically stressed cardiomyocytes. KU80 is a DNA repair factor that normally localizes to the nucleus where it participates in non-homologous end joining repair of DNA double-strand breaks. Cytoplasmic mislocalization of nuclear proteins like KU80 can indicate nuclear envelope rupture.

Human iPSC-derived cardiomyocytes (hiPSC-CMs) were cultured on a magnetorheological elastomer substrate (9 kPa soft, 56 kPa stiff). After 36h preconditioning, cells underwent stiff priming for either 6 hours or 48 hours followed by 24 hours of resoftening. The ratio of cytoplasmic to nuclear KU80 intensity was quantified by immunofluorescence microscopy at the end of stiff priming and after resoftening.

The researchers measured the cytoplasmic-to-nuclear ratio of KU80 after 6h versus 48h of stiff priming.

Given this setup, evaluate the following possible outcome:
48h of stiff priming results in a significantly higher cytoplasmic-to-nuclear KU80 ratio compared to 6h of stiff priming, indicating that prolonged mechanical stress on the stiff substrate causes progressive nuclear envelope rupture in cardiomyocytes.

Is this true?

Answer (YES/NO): YES